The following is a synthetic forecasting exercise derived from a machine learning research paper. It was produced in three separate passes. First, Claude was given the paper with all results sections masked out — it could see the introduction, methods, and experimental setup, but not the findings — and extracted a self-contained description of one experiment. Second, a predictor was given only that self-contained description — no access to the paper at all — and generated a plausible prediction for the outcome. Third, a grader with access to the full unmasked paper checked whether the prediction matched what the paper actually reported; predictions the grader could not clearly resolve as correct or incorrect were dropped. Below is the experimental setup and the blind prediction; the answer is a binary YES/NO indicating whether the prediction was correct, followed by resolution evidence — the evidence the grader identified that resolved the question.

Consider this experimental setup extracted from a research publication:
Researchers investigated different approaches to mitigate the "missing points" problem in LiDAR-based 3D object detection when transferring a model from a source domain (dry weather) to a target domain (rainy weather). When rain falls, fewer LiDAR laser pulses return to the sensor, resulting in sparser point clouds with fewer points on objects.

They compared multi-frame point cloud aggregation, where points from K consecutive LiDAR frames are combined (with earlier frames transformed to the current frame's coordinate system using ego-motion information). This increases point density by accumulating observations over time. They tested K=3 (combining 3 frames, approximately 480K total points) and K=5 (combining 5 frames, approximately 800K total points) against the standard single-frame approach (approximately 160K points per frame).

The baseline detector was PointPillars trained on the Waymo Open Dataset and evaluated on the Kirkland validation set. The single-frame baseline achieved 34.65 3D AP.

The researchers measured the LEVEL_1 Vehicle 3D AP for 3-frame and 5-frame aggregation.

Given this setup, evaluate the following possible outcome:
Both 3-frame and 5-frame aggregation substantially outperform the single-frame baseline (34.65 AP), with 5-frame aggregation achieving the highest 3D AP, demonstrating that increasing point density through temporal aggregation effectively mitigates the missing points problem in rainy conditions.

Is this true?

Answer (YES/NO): YES